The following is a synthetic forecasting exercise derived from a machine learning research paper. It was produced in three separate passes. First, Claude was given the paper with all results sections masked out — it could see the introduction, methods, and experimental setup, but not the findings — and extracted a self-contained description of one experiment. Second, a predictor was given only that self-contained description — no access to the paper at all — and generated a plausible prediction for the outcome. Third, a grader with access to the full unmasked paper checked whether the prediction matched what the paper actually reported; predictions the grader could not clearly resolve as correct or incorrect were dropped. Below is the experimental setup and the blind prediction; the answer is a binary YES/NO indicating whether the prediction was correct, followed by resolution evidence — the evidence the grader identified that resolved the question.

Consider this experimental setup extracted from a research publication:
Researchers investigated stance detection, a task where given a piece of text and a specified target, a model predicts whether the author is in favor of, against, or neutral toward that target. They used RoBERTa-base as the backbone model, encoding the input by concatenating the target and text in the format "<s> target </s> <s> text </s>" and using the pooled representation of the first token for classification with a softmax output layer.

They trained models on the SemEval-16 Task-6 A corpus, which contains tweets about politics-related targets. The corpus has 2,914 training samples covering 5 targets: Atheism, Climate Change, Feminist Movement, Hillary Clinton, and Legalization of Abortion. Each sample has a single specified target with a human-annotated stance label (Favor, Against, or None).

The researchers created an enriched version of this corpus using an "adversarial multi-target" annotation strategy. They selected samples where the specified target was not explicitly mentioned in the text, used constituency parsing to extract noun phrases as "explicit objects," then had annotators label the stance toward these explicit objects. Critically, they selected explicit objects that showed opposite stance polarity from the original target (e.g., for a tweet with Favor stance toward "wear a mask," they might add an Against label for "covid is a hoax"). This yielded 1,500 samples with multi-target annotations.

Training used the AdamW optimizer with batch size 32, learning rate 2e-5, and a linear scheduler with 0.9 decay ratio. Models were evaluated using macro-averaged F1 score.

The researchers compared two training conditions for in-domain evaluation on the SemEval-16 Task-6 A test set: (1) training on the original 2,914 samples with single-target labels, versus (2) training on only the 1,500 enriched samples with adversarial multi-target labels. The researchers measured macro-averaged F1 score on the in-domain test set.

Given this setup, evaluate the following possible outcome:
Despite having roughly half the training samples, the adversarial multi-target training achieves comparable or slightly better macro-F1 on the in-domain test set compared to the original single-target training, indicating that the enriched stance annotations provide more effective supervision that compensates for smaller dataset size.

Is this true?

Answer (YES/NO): YES